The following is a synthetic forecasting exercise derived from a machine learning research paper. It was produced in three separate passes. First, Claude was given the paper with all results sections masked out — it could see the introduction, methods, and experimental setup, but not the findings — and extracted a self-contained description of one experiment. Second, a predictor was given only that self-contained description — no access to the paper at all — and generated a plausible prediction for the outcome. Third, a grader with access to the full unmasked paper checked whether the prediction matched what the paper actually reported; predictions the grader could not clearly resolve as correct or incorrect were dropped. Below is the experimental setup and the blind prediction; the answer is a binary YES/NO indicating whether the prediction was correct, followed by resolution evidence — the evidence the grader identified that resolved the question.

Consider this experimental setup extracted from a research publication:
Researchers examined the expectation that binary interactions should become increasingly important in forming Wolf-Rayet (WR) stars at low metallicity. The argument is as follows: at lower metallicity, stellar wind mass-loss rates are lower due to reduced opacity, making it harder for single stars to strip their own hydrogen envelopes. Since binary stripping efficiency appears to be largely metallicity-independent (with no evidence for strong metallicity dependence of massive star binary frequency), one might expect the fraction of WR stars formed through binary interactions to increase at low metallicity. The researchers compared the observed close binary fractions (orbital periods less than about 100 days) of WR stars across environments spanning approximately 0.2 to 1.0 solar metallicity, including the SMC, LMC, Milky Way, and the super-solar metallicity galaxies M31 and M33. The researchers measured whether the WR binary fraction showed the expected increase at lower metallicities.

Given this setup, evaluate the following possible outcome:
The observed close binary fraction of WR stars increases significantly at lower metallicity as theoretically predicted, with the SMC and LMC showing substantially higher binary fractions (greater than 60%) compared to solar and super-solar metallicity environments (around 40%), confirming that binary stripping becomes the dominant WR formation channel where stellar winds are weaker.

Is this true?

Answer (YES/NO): NO